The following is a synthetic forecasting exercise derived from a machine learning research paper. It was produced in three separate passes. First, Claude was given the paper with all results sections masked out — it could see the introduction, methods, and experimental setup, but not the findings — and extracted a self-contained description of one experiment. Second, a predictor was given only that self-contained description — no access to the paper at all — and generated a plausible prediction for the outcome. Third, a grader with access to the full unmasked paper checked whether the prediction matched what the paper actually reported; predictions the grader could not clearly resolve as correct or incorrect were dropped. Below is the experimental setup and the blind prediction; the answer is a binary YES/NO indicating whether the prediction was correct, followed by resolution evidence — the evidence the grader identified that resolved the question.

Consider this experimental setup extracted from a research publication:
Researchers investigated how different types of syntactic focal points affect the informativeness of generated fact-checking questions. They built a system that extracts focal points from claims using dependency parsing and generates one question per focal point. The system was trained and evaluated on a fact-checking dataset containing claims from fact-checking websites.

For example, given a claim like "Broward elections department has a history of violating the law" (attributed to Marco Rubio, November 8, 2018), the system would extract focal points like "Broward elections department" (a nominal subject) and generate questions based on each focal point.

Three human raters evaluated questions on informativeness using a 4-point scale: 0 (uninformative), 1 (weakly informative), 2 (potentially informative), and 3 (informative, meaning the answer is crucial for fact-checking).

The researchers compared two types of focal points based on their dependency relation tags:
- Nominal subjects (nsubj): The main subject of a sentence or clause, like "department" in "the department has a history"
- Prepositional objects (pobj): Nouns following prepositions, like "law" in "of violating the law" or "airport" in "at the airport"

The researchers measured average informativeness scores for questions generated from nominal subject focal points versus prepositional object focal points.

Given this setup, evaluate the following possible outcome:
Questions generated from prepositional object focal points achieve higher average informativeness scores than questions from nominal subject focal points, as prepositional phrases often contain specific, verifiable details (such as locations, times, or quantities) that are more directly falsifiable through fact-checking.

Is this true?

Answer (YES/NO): YES